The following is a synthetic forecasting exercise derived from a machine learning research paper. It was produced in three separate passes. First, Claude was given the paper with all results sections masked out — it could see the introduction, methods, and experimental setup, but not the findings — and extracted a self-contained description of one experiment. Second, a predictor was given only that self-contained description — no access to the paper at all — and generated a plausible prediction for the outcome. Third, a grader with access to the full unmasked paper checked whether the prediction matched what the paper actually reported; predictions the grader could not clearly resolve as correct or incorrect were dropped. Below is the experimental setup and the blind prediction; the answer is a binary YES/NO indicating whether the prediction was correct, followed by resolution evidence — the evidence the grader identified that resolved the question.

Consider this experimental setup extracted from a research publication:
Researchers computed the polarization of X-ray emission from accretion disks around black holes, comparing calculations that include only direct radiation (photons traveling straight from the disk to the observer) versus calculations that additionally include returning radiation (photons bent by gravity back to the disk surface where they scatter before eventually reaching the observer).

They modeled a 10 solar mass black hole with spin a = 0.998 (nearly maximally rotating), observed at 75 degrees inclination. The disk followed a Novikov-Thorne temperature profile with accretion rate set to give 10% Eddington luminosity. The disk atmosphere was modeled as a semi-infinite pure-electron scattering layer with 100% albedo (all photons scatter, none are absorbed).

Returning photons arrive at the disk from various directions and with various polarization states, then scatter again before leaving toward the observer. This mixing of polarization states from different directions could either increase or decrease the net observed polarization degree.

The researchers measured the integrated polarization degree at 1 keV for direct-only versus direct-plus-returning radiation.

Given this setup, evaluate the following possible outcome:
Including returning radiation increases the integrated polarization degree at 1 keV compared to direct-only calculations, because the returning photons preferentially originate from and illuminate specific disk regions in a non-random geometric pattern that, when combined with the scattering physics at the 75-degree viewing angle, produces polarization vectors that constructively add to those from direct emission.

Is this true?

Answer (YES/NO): NO